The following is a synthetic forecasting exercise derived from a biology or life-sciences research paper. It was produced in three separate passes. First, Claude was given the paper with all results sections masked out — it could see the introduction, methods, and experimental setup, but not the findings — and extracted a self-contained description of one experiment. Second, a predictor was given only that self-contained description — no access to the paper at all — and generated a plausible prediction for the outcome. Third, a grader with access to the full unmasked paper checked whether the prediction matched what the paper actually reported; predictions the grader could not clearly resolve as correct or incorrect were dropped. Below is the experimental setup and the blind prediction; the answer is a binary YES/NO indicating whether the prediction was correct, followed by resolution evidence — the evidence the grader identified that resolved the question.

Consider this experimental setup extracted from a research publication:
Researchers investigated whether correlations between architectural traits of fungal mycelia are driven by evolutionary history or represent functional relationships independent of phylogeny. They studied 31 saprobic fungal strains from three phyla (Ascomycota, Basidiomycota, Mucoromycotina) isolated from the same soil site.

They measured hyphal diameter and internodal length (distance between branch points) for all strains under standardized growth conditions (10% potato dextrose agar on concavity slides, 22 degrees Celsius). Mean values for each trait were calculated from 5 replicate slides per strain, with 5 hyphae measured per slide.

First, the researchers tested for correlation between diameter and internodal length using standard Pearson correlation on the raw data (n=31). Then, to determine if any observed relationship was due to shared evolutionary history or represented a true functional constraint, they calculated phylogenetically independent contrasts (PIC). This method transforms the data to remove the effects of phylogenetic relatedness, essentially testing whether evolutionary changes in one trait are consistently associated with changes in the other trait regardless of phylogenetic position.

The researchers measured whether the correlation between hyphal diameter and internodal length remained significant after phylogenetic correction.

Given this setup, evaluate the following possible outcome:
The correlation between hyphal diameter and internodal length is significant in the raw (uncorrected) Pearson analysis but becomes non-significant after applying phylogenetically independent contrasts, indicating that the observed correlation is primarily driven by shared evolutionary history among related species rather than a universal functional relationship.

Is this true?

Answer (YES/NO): NO